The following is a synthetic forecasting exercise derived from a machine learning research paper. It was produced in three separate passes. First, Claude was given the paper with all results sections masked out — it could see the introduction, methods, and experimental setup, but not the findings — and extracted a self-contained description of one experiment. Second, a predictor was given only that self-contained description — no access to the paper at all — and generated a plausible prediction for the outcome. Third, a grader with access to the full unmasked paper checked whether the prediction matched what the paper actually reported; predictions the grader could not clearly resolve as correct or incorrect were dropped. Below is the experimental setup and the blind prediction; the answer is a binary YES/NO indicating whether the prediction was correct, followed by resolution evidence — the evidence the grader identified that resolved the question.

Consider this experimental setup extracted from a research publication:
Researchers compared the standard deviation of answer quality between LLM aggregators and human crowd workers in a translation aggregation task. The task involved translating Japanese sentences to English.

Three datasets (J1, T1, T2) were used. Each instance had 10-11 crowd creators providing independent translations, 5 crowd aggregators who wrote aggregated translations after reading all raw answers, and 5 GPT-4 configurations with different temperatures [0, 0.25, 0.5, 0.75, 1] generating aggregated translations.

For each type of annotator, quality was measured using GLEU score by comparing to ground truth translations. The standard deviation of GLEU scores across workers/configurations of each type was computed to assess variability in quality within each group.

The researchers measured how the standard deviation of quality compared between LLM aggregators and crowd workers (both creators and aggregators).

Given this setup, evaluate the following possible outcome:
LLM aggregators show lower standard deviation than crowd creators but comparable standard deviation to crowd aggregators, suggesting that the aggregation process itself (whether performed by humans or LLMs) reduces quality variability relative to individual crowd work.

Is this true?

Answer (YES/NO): NO